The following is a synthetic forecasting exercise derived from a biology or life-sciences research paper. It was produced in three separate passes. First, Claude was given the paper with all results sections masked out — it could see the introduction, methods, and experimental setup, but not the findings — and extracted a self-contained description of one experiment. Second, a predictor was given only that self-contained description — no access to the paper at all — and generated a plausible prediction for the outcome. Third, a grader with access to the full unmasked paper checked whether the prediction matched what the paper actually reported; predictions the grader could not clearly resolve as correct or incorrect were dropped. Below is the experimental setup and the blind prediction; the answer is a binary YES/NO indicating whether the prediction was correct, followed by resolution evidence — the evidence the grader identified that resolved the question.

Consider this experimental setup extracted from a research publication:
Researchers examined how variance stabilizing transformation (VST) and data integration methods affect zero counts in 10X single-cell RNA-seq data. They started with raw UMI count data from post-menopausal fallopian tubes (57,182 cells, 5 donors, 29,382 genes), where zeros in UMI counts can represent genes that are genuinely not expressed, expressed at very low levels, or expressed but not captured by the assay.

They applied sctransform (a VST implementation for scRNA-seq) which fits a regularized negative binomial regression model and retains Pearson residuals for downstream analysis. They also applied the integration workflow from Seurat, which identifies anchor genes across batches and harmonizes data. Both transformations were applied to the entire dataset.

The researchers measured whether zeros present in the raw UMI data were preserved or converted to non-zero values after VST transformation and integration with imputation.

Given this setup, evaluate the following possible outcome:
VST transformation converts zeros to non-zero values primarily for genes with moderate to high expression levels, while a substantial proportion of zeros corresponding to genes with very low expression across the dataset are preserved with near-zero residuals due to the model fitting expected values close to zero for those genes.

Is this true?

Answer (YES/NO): NO